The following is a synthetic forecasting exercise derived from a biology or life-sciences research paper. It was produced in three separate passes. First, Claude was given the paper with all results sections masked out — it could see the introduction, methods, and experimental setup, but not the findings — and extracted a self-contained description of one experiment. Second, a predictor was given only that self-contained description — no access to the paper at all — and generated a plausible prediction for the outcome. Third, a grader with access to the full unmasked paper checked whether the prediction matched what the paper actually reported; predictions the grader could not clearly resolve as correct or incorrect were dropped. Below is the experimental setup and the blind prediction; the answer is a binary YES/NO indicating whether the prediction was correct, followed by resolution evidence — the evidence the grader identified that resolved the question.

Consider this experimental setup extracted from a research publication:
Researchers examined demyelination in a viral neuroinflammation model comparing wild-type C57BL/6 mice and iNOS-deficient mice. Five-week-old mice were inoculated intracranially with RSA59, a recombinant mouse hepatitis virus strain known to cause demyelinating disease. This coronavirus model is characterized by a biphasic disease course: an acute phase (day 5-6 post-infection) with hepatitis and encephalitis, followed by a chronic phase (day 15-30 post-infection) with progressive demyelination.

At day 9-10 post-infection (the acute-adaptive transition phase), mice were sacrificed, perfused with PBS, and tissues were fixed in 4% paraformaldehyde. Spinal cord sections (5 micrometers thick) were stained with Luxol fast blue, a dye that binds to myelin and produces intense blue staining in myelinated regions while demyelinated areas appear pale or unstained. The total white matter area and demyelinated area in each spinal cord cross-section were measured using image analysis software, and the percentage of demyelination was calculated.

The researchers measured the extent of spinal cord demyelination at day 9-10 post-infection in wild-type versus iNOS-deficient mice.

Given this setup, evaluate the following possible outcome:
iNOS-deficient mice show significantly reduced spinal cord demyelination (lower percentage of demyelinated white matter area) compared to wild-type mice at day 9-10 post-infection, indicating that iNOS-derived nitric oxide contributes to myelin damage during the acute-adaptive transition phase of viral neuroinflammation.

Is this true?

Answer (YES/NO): NO